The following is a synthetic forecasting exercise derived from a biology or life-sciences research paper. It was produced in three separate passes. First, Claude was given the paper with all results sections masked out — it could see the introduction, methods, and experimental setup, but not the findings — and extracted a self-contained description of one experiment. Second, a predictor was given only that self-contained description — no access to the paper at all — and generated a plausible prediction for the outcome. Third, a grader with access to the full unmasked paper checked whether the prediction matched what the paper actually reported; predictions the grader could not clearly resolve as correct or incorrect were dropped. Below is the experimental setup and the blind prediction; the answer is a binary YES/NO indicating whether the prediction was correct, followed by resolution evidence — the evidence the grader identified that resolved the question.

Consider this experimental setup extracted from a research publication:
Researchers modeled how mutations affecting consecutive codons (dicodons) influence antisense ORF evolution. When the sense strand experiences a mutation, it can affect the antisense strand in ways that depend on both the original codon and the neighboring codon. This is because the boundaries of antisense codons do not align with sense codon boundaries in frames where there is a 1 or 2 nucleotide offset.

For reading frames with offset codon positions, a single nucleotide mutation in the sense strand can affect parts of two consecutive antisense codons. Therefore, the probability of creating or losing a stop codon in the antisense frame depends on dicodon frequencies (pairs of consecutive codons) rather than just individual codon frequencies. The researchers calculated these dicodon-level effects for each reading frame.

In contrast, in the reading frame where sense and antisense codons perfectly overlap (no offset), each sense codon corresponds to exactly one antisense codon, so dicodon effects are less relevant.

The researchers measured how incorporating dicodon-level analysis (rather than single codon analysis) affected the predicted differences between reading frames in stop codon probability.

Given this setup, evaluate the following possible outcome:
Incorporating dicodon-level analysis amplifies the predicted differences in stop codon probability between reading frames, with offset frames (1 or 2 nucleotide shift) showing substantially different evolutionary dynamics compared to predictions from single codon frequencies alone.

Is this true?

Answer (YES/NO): YES